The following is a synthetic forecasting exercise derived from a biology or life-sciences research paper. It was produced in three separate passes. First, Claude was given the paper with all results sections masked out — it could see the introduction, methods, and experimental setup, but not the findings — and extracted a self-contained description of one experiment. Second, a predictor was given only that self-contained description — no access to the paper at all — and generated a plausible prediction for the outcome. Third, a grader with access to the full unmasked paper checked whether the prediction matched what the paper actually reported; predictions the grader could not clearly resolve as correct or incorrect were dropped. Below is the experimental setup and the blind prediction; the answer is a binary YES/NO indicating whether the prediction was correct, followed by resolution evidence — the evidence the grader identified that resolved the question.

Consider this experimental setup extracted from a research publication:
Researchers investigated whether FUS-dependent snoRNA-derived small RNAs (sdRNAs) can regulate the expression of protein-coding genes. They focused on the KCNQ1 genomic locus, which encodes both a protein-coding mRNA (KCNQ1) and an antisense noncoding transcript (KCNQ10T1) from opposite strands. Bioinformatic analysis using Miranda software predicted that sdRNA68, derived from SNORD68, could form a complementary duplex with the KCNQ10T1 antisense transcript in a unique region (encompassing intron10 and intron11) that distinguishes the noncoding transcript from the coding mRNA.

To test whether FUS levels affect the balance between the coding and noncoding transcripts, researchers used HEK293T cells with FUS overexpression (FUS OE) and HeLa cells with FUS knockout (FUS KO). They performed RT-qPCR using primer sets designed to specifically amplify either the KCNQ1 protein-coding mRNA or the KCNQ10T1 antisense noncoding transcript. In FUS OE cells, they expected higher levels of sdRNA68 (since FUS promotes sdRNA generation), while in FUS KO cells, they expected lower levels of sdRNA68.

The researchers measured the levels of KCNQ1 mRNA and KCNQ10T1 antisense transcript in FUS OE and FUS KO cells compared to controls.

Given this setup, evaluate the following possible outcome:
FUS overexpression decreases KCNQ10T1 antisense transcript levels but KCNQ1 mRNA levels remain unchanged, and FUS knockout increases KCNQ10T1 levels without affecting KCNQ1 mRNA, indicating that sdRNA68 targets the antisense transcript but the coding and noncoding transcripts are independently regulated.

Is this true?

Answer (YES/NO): NO